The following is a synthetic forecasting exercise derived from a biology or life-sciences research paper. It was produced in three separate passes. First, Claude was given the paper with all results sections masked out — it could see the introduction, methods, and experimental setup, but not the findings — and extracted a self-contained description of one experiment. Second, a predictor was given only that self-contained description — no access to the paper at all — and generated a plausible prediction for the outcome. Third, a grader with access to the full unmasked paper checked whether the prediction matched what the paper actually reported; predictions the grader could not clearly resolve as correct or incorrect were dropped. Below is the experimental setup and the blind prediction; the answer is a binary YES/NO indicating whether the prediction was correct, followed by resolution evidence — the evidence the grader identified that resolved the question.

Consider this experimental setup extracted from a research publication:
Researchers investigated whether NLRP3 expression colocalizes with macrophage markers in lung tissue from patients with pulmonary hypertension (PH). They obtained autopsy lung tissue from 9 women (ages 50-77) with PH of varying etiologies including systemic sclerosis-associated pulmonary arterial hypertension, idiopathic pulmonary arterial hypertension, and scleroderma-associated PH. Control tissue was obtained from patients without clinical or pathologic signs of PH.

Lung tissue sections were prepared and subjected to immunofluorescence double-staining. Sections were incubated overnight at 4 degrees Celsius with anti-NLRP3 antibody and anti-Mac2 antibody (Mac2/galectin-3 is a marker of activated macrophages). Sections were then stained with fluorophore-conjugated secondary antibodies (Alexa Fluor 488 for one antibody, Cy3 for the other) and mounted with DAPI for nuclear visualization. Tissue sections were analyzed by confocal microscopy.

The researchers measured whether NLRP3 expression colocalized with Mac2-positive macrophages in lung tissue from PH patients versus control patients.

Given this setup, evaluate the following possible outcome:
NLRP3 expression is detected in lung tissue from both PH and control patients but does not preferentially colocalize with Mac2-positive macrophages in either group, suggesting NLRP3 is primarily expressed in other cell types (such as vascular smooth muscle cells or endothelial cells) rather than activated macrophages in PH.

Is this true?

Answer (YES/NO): NO